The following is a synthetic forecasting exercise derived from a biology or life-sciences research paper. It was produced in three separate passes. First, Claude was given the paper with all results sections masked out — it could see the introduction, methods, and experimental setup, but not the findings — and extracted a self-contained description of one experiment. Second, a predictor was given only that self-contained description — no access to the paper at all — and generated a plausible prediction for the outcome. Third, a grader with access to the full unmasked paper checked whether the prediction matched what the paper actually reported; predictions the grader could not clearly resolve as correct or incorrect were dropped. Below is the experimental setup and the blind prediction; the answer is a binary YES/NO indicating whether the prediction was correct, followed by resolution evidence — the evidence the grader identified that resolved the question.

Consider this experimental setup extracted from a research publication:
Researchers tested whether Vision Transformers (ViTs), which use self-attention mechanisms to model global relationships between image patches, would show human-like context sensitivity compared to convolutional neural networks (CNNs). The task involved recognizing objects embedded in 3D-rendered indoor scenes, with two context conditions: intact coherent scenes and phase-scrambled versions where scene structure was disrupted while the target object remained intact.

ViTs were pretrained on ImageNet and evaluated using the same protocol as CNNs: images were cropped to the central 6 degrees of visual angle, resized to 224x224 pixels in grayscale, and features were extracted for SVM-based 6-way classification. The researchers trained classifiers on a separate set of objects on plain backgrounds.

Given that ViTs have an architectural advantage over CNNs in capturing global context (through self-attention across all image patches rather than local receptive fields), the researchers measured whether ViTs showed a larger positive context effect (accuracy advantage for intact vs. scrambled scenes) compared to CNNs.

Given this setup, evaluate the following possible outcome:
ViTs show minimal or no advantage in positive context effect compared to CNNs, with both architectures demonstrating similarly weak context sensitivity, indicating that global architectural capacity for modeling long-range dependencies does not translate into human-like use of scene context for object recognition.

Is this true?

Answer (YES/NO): YES